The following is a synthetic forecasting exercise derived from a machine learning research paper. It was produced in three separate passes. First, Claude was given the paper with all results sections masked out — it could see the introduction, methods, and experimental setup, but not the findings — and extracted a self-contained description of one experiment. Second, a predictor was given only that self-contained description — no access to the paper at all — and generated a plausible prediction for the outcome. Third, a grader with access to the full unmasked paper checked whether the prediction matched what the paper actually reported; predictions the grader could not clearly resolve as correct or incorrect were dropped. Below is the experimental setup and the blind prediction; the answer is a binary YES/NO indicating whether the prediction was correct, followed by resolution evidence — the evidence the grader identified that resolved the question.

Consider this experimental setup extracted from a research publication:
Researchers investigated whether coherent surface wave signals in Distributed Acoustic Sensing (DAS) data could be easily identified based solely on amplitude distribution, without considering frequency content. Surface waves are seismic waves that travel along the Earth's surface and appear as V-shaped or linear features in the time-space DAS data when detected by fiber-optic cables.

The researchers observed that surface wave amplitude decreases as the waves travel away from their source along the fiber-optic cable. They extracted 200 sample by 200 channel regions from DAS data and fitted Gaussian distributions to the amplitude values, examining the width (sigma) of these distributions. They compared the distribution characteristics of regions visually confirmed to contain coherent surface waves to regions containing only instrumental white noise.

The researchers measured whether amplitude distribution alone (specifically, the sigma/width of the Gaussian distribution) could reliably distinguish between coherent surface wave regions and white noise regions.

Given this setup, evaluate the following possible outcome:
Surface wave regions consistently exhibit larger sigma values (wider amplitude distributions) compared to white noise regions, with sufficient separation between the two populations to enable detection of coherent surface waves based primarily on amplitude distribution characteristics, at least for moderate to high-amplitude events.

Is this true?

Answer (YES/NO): NO